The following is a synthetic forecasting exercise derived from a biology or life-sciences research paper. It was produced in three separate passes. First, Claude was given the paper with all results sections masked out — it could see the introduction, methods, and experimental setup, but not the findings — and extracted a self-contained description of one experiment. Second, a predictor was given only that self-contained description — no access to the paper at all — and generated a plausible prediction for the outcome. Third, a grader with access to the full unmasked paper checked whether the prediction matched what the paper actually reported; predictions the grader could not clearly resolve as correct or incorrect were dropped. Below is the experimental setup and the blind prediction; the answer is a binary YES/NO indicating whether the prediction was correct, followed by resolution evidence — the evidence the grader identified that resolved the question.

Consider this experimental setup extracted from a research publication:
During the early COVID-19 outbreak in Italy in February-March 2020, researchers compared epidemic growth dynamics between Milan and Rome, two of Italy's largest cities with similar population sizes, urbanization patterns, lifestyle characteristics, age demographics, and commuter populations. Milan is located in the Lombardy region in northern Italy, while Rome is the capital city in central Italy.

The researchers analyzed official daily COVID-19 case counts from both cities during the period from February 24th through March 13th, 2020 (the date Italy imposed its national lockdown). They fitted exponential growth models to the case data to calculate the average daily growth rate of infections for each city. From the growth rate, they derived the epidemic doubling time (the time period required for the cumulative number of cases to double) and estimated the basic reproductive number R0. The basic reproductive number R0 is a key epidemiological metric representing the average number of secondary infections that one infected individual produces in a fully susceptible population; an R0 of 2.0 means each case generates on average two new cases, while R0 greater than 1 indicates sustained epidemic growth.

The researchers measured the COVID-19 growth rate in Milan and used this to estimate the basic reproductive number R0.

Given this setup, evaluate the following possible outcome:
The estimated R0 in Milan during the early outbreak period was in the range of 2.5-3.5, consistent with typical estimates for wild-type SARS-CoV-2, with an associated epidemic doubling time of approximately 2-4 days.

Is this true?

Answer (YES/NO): NO